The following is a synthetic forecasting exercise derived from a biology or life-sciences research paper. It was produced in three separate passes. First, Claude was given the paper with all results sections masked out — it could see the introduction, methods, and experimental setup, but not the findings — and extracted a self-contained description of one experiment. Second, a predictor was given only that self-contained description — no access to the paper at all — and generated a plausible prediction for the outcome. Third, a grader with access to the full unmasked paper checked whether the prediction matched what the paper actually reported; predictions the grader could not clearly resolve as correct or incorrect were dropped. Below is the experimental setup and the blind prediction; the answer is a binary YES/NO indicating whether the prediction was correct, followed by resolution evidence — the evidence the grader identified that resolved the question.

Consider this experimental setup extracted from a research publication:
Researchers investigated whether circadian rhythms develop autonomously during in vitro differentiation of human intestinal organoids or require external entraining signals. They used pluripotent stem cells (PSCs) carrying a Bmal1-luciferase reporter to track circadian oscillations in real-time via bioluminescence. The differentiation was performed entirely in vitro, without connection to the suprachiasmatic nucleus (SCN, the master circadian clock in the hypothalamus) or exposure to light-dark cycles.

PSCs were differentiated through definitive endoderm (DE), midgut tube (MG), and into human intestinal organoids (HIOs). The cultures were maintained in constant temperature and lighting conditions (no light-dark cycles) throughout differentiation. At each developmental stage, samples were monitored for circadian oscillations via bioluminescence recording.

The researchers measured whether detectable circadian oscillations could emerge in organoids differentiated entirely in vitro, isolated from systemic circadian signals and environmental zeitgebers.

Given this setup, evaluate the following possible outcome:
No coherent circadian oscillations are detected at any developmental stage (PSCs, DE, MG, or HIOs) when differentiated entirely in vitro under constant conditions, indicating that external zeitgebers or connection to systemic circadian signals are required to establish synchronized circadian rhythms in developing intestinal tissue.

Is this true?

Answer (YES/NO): NO